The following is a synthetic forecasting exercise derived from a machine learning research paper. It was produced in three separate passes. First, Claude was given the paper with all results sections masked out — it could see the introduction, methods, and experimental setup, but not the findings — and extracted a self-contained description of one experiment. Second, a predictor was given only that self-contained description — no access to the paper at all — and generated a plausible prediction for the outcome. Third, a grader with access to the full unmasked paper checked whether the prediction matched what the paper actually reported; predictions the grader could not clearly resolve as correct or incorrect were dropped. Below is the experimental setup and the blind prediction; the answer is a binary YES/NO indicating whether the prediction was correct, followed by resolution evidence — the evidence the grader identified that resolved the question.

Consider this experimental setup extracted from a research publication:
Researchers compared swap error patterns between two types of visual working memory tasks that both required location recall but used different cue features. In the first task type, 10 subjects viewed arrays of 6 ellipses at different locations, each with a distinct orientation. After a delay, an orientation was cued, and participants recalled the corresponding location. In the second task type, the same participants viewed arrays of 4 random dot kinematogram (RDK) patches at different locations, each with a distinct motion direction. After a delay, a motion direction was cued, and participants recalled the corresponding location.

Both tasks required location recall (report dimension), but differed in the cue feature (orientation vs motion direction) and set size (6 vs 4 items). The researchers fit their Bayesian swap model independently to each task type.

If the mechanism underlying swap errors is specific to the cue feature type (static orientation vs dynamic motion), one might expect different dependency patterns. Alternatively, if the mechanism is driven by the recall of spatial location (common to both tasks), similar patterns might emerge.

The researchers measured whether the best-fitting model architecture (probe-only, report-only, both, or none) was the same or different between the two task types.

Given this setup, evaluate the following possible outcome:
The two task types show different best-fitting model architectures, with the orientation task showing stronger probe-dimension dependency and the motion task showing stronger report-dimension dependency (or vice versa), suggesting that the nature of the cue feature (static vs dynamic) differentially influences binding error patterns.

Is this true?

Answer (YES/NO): NO